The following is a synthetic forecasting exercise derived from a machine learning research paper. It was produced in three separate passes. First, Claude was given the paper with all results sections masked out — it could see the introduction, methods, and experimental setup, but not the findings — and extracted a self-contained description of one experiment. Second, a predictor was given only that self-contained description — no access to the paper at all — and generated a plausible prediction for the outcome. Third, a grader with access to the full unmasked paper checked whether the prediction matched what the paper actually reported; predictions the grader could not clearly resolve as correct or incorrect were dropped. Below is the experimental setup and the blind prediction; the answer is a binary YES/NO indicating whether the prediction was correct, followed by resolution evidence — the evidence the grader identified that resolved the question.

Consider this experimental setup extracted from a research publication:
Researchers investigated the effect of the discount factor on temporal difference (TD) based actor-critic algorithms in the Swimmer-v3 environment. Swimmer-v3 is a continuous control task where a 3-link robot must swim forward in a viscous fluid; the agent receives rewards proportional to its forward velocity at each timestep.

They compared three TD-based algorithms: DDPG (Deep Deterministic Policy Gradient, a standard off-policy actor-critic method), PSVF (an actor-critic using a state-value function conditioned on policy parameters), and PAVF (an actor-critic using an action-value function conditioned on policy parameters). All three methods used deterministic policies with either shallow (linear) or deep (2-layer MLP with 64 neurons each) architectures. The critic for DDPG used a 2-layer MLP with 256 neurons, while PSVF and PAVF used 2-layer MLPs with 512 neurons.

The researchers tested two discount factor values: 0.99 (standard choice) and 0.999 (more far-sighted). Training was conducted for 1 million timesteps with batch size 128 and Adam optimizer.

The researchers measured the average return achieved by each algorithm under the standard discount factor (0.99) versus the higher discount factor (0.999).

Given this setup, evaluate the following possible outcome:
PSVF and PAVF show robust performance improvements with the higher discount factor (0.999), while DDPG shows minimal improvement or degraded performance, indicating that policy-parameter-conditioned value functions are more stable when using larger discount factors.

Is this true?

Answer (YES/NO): NO